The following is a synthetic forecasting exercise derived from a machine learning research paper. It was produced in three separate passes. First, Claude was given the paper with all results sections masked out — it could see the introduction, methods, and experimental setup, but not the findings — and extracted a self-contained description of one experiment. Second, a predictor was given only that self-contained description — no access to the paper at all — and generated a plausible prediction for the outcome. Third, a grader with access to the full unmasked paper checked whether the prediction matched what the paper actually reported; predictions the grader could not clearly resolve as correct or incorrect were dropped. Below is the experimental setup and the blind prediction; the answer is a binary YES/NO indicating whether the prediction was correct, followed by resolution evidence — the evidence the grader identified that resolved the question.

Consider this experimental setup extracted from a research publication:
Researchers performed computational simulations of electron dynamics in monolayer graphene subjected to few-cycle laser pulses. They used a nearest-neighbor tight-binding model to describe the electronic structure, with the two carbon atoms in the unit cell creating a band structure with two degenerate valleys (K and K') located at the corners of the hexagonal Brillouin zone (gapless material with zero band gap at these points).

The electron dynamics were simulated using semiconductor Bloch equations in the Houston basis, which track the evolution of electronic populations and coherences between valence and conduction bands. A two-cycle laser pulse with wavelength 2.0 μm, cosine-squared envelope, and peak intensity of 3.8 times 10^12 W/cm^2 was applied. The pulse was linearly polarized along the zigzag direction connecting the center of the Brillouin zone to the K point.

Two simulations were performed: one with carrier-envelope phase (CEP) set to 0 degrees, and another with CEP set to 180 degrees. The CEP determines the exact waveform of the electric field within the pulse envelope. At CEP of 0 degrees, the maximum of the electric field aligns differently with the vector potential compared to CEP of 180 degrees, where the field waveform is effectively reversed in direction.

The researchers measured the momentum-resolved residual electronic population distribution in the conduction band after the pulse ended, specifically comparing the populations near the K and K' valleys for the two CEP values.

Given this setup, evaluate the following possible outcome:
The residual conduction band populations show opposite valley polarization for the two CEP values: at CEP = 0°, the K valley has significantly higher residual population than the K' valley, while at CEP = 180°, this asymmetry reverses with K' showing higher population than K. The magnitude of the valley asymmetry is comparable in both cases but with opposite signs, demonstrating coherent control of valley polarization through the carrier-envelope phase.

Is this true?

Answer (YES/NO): NO